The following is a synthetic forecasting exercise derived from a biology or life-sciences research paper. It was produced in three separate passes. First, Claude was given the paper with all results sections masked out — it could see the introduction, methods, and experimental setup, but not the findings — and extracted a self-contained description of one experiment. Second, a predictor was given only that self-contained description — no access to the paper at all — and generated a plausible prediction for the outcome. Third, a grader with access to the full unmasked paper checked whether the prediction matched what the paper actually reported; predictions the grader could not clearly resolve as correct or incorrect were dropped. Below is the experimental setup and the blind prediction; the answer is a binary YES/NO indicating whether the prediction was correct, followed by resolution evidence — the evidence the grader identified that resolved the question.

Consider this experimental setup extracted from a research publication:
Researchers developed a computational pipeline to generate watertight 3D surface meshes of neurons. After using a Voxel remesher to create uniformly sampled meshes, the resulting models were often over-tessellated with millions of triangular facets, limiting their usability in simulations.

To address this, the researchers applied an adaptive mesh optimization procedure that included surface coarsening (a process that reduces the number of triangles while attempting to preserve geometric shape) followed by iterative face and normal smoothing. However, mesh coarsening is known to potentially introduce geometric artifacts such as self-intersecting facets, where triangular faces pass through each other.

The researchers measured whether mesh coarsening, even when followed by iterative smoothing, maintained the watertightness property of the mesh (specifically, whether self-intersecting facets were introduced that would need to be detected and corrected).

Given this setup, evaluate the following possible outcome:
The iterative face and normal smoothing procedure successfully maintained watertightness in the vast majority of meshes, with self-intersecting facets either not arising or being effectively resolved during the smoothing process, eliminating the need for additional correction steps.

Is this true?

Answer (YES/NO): NO